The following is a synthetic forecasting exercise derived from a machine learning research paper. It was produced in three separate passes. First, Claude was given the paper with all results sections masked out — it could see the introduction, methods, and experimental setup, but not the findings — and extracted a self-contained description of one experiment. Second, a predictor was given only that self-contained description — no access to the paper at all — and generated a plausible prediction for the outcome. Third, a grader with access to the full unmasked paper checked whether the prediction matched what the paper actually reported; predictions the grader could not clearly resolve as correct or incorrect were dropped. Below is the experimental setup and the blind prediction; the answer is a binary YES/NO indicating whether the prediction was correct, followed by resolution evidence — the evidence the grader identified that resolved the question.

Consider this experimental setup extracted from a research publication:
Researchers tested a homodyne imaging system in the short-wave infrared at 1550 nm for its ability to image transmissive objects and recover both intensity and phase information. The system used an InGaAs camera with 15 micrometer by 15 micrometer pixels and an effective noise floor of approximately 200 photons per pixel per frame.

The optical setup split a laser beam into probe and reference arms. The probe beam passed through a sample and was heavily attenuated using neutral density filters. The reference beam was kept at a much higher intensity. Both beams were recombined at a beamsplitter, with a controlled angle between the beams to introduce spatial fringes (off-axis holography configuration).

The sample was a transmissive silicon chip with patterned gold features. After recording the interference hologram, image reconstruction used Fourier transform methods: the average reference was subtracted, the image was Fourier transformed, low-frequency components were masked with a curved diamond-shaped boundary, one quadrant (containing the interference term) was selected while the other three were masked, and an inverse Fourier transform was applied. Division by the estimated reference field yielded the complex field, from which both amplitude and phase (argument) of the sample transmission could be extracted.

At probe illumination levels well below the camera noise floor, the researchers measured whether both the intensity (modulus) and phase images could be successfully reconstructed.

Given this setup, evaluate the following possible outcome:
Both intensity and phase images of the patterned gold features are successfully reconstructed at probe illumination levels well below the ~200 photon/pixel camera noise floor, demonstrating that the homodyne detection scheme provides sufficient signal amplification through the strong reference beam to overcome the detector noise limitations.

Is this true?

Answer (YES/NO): YES